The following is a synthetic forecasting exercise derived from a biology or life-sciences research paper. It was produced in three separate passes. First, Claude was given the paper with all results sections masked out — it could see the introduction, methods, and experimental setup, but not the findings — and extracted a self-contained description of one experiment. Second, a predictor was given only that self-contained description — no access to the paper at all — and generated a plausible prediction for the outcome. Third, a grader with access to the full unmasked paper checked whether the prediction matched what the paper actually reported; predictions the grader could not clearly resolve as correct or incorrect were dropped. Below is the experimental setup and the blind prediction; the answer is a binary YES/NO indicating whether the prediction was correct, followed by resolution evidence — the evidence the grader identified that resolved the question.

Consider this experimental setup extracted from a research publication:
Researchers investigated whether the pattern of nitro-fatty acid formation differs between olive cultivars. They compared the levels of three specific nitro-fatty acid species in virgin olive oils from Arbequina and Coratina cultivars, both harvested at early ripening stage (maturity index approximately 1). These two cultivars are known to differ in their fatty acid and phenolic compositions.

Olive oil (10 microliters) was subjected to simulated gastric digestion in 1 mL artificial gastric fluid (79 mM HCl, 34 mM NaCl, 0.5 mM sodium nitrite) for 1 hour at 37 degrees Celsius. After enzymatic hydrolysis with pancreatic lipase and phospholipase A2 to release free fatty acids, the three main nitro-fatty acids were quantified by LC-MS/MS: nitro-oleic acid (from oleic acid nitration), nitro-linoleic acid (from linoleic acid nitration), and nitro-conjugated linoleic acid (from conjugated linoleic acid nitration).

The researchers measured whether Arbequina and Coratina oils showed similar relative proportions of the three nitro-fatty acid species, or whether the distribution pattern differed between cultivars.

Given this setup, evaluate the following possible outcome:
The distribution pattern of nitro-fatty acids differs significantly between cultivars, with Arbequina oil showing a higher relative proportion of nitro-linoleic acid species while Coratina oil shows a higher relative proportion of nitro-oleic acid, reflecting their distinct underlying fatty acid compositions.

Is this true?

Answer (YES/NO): NO